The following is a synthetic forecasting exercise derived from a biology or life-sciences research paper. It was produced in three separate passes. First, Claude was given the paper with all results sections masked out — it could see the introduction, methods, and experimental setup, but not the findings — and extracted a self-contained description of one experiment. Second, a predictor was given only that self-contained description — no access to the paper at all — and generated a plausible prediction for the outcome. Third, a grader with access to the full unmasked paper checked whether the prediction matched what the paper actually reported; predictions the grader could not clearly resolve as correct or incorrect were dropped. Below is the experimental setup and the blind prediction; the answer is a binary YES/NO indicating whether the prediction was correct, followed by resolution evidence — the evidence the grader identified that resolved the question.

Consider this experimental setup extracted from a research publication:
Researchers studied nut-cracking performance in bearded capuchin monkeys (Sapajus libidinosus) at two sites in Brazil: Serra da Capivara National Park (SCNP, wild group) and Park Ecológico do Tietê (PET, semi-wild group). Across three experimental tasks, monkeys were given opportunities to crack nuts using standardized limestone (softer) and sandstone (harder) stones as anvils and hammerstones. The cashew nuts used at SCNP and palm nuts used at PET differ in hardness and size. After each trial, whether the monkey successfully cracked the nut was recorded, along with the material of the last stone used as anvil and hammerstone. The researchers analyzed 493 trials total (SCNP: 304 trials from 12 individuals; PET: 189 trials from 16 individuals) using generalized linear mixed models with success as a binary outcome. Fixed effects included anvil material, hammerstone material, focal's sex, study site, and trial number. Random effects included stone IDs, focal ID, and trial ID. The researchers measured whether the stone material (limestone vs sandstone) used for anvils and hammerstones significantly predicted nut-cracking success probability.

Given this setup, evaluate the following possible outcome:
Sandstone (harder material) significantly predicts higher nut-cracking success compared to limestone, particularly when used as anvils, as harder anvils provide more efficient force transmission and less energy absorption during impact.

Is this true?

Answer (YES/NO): NO